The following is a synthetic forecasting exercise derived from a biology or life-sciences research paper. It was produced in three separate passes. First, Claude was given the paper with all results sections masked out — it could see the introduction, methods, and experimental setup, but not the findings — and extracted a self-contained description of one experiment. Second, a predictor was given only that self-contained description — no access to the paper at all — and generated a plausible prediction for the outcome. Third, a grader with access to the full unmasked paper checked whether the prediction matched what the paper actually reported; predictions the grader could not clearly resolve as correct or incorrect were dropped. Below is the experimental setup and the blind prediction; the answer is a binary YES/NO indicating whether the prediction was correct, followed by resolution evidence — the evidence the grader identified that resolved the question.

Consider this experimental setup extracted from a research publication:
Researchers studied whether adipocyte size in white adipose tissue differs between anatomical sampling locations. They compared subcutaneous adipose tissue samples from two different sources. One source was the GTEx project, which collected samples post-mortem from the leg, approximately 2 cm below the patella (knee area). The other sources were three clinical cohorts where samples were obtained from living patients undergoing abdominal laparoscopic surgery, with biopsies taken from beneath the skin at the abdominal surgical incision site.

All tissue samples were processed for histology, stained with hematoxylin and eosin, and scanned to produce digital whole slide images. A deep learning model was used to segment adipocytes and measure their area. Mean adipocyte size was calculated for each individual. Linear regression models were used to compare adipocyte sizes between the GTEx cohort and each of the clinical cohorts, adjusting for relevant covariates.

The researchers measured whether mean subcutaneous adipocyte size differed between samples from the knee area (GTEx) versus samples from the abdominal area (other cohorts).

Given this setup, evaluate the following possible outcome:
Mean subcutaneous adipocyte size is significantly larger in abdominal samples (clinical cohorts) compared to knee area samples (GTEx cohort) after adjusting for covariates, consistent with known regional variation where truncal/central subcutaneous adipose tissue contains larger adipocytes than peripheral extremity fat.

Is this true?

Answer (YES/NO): NO